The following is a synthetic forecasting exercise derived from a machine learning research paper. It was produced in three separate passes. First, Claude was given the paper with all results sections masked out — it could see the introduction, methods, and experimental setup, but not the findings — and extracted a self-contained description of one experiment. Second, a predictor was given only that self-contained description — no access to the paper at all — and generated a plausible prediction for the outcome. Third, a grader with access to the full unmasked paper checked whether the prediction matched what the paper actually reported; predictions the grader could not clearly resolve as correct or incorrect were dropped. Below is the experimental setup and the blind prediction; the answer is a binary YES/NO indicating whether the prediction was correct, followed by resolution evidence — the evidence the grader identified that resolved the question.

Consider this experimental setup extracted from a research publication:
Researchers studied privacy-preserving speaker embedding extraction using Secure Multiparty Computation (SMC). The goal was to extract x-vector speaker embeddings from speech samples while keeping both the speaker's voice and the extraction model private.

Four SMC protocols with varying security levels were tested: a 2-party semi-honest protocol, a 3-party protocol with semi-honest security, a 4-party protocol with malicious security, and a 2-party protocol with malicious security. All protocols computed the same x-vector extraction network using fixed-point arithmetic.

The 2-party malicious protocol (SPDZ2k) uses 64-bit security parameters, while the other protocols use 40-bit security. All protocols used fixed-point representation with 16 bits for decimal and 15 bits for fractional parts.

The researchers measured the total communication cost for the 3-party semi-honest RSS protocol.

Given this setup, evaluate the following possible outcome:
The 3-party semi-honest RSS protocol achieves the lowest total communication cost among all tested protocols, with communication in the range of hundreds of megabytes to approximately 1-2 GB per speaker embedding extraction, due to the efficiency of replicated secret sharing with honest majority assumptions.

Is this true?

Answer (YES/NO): NO